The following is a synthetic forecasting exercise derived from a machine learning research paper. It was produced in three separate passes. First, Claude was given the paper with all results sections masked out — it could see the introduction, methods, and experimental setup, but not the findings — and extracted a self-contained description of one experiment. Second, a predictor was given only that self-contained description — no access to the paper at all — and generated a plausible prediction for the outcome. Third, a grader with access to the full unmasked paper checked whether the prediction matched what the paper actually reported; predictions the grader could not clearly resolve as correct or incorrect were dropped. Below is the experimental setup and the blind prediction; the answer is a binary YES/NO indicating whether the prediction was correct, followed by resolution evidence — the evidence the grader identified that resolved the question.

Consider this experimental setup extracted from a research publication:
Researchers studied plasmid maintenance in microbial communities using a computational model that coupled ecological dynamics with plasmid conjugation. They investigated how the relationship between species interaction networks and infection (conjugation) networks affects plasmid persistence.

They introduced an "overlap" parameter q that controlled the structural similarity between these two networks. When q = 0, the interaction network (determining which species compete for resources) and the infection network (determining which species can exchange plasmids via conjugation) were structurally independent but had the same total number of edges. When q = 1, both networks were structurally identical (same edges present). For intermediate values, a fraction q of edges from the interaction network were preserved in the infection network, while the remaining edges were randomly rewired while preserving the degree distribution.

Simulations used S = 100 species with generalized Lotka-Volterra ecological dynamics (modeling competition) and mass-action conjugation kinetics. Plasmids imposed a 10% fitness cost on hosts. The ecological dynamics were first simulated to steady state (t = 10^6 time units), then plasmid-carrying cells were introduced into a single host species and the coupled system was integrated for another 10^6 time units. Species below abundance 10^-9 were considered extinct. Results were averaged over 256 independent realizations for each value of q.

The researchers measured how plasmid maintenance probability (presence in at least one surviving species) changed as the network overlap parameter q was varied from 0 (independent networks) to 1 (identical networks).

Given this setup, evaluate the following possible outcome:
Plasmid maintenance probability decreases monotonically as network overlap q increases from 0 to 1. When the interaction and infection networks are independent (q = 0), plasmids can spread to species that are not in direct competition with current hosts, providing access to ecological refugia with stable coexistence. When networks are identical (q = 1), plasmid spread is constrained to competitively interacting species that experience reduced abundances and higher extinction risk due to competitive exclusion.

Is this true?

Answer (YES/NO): NO